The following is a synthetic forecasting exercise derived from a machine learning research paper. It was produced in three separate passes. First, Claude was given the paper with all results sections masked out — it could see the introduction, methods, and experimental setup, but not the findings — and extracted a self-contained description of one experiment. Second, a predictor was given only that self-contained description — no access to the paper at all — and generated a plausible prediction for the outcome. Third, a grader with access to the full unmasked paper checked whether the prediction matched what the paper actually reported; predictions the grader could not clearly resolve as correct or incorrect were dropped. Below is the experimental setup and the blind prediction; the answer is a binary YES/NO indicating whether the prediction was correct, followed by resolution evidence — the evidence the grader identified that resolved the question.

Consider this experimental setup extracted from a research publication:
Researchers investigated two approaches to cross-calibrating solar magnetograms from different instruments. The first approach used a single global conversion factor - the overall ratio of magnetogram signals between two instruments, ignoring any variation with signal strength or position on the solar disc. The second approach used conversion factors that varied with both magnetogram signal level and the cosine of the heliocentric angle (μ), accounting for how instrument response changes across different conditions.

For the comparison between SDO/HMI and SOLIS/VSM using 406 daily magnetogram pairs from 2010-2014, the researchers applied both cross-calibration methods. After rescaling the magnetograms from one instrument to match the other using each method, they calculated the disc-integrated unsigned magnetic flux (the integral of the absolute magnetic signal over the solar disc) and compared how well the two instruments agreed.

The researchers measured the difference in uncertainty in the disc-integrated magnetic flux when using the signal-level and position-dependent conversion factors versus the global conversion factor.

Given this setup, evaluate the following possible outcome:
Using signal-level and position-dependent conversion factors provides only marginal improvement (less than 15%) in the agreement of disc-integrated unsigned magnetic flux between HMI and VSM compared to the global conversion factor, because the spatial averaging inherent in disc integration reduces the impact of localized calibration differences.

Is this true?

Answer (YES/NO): NO